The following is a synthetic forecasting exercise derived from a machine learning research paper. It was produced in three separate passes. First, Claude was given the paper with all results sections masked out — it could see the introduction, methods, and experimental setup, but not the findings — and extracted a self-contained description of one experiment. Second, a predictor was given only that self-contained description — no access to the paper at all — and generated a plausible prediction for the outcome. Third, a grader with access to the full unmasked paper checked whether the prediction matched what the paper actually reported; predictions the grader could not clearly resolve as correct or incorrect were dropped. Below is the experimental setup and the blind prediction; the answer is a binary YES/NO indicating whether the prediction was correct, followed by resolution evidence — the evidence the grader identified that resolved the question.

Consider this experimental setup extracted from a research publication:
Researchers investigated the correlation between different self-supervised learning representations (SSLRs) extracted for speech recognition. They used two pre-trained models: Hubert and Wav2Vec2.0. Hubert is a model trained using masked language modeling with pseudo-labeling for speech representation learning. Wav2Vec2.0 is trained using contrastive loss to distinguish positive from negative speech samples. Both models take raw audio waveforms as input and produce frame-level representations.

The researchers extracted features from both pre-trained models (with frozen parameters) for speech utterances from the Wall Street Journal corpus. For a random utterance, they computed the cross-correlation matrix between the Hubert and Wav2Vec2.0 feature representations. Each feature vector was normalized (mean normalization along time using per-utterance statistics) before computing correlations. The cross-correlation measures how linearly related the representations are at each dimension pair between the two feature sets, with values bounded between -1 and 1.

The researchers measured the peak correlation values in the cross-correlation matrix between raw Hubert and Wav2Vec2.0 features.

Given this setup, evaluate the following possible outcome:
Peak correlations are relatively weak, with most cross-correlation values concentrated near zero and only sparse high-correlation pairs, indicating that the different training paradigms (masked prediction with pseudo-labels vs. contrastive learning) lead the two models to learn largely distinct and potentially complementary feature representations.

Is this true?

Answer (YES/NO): NO